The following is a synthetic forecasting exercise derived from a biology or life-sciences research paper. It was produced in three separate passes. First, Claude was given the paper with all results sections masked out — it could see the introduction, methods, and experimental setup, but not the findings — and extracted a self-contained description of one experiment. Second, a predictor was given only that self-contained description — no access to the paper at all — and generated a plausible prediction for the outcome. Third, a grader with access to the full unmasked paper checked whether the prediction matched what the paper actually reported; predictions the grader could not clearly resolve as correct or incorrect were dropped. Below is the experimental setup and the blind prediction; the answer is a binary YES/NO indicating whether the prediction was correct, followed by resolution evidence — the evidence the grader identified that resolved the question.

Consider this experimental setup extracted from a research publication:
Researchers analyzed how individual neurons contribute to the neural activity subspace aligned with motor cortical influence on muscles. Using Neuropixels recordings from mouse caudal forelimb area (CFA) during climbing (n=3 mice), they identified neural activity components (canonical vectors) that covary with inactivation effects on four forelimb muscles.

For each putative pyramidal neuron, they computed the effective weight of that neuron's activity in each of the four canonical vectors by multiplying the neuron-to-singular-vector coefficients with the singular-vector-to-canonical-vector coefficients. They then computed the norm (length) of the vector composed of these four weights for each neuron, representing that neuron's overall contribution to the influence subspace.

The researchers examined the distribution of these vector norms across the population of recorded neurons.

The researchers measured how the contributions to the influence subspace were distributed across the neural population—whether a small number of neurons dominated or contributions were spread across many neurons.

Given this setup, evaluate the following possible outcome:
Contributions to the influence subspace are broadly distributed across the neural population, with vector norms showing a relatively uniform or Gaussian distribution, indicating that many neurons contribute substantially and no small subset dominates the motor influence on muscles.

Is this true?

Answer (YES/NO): NO